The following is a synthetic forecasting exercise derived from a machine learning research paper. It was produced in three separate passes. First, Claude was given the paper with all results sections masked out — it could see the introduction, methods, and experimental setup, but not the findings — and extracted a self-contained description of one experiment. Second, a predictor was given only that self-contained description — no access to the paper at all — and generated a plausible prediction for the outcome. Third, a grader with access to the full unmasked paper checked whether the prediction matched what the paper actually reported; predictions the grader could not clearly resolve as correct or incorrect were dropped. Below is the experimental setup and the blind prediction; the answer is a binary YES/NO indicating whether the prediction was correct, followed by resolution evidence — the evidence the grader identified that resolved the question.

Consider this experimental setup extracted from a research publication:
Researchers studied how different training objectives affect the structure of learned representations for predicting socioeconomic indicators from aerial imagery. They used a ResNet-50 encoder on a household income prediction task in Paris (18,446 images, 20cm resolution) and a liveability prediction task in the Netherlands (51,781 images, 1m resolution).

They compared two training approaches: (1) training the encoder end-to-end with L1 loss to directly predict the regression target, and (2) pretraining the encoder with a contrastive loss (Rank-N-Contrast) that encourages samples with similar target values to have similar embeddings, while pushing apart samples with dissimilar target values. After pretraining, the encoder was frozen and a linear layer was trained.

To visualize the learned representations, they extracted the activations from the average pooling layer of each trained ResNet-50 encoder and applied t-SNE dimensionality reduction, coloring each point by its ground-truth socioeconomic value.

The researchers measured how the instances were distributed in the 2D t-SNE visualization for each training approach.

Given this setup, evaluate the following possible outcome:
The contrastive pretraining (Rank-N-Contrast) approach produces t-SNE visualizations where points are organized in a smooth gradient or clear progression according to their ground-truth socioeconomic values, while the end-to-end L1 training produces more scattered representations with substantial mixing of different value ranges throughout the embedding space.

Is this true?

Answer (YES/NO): NO